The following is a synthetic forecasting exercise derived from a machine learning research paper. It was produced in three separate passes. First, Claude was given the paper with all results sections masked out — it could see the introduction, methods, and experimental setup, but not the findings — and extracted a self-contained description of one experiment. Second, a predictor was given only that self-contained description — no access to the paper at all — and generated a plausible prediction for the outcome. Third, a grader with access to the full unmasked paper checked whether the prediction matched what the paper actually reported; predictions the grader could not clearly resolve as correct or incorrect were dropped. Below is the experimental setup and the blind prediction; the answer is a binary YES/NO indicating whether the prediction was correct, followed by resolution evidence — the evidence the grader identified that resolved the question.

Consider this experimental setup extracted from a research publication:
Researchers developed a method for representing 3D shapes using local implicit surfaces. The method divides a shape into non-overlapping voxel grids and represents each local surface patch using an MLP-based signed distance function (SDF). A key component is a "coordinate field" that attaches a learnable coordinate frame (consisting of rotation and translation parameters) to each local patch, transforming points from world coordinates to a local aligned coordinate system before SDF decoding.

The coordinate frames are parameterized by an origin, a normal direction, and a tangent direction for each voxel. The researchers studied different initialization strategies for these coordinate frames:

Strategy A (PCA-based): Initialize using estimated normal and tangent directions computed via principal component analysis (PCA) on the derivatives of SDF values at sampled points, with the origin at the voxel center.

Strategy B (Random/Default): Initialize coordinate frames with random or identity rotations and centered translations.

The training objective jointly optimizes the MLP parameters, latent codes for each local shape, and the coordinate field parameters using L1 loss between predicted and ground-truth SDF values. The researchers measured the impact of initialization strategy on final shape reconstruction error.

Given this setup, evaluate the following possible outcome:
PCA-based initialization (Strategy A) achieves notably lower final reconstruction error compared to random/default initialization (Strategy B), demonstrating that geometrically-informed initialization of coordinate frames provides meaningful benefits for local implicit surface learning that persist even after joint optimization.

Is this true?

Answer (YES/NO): YES